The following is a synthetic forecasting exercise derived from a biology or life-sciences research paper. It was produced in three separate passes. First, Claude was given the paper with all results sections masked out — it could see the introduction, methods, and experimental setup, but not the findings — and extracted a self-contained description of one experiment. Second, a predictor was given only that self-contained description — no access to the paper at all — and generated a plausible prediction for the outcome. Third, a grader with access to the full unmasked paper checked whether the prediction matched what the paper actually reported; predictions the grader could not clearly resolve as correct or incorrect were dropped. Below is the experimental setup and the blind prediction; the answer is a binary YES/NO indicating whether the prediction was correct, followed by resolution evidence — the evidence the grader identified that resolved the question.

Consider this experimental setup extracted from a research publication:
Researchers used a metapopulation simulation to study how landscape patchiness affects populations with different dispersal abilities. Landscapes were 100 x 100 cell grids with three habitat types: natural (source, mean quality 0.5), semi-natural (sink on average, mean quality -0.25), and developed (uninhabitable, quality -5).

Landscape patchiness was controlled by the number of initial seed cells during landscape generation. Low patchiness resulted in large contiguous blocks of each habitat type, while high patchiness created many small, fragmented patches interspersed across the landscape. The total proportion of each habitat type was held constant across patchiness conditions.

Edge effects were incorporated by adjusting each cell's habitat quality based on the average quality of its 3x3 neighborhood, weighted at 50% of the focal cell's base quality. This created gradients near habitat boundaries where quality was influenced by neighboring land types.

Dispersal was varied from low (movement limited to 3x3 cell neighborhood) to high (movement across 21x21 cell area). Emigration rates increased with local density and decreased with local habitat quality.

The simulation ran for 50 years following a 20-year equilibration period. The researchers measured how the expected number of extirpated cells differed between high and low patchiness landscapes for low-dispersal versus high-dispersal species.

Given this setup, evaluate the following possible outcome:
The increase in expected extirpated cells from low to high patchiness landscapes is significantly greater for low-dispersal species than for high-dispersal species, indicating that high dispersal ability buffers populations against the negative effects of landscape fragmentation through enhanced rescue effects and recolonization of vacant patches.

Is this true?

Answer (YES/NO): NO